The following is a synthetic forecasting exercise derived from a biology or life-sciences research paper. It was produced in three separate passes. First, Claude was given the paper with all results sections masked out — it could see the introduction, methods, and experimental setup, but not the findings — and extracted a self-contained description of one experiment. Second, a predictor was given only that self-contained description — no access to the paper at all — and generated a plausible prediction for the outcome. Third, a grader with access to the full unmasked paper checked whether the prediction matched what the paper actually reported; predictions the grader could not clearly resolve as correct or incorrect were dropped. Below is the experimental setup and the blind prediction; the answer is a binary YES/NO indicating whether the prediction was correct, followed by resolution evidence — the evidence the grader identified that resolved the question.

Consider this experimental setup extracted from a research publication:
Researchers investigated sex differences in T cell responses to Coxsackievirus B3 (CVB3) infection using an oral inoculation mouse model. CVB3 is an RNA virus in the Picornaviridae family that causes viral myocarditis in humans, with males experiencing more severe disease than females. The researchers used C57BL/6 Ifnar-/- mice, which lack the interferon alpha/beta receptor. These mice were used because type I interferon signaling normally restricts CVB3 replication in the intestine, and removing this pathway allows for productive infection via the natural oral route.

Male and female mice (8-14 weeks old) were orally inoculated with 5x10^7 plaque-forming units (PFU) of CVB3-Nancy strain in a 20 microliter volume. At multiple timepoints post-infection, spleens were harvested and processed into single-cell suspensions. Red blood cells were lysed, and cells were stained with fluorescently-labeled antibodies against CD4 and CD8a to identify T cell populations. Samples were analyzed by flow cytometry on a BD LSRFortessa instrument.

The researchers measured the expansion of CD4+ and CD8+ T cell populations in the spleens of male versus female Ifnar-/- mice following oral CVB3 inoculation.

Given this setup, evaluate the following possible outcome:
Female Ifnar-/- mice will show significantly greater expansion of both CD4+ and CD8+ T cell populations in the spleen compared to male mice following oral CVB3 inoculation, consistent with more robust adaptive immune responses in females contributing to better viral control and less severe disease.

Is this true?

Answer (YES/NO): YES